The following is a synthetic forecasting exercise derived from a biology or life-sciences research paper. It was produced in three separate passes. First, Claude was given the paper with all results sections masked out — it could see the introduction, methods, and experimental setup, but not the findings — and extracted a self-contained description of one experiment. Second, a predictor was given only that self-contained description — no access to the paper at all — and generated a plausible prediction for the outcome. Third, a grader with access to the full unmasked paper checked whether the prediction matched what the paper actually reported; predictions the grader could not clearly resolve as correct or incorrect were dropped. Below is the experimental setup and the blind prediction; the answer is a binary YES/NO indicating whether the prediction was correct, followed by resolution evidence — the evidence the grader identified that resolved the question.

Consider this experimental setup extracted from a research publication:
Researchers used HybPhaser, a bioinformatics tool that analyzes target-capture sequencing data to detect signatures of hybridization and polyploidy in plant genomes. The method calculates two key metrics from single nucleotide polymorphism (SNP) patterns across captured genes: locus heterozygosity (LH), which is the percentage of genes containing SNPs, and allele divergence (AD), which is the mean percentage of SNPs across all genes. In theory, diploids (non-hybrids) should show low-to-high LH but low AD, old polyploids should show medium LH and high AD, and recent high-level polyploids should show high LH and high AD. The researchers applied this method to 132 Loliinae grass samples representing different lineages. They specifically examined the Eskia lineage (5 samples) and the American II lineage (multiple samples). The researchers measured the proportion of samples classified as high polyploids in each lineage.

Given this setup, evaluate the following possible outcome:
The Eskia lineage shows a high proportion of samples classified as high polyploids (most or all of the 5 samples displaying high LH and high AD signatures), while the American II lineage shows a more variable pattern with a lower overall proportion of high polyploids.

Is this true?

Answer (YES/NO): NO